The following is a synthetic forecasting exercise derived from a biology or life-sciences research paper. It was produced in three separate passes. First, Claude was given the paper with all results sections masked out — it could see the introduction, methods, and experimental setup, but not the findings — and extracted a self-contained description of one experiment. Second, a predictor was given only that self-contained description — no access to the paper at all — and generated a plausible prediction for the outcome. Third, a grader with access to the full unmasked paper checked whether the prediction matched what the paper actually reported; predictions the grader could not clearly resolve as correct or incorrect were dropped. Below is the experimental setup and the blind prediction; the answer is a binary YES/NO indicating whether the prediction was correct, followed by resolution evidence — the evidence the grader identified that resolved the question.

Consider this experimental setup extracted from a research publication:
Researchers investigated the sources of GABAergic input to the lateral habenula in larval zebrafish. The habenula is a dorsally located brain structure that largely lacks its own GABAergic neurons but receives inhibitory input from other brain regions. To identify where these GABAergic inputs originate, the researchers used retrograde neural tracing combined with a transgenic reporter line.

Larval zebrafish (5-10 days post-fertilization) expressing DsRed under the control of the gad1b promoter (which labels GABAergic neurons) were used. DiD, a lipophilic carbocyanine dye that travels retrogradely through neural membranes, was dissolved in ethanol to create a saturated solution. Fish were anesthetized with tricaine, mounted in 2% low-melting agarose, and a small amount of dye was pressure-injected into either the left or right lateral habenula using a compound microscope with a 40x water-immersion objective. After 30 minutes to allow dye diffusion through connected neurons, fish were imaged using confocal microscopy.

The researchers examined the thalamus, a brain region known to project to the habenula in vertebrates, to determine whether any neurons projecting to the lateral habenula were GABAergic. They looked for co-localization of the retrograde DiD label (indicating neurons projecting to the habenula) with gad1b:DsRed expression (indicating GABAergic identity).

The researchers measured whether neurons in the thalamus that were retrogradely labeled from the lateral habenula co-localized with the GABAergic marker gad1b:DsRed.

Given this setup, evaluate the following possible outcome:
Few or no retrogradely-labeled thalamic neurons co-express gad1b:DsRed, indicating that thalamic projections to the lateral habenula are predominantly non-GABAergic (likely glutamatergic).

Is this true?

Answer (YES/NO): NO